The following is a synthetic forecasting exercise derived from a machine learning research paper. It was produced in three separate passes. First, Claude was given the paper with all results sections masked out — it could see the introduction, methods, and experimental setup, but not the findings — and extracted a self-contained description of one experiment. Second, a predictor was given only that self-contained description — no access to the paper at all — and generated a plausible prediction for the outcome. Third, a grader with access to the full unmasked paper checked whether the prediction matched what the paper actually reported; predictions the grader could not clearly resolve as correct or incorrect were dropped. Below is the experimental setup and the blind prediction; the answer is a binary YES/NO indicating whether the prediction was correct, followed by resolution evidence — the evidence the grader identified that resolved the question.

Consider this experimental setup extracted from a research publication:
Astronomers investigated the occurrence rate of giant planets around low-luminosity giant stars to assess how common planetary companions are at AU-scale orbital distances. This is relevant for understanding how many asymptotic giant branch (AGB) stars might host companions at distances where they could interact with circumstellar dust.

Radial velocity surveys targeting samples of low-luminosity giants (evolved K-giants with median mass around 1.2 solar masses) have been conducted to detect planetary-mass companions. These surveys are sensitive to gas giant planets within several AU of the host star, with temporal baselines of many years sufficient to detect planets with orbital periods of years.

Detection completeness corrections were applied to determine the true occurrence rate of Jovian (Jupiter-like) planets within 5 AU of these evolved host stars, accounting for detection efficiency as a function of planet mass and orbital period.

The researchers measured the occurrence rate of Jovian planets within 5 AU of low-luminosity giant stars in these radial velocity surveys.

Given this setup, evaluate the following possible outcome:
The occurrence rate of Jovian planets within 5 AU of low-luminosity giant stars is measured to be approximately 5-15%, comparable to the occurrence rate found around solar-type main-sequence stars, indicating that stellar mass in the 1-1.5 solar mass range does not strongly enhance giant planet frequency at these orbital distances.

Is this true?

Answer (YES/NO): NO